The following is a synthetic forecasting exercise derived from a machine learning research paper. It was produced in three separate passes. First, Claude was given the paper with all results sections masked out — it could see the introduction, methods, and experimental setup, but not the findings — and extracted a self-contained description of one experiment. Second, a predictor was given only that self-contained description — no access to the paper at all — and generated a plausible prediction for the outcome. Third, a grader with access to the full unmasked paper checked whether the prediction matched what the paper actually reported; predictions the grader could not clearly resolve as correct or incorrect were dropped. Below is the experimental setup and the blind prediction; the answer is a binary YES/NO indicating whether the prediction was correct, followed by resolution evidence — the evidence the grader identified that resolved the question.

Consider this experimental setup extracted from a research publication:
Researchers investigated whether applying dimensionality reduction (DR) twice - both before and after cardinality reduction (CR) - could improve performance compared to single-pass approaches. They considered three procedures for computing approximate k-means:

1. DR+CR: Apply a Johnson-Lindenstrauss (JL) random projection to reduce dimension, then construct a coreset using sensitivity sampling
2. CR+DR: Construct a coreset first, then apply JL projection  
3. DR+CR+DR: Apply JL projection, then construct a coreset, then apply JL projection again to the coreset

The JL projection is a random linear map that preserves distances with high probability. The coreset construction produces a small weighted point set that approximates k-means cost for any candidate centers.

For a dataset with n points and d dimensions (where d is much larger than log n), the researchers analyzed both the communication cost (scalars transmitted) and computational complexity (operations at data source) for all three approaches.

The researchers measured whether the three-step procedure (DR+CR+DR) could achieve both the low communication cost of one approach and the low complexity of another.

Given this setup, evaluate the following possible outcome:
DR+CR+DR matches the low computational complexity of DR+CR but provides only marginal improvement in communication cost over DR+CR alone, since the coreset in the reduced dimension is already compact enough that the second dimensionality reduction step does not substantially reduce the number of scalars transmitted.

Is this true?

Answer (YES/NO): NO